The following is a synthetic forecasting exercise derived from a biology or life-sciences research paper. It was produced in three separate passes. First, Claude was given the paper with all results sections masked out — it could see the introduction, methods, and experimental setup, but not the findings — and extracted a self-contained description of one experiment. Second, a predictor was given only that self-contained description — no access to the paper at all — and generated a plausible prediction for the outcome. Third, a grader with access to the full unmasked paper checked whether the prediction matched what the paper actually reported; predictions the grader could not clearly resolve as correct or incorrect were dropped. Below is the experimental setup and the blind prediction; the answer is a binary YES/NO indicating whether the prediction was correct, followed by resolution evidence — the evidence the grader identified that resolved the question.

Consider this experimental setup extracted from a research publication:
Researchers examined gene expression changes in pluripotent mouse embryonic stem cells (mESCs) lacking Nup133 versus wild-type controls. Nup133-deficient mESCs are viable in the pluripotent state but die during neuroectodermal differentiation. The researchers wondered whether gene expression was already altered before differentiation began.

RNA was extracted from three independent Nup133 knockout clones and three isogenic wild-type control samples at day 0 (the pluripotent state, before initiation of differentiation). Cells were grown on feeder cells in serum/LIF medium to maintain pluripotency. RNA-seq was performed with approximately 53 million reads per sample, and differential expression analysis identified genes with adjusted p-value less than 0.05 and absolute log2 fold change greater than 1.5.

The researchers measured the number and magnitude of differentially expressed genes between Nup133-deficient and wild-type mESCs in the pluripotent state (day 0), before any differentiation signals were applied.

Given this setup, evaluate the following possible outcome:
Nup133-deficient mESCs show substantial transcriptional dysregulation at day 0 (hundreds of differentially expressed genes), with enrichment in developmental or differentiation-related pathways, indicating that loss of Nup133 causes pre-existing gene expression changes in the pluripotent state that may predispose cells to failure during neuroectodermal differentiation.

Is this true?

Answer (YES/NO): NO